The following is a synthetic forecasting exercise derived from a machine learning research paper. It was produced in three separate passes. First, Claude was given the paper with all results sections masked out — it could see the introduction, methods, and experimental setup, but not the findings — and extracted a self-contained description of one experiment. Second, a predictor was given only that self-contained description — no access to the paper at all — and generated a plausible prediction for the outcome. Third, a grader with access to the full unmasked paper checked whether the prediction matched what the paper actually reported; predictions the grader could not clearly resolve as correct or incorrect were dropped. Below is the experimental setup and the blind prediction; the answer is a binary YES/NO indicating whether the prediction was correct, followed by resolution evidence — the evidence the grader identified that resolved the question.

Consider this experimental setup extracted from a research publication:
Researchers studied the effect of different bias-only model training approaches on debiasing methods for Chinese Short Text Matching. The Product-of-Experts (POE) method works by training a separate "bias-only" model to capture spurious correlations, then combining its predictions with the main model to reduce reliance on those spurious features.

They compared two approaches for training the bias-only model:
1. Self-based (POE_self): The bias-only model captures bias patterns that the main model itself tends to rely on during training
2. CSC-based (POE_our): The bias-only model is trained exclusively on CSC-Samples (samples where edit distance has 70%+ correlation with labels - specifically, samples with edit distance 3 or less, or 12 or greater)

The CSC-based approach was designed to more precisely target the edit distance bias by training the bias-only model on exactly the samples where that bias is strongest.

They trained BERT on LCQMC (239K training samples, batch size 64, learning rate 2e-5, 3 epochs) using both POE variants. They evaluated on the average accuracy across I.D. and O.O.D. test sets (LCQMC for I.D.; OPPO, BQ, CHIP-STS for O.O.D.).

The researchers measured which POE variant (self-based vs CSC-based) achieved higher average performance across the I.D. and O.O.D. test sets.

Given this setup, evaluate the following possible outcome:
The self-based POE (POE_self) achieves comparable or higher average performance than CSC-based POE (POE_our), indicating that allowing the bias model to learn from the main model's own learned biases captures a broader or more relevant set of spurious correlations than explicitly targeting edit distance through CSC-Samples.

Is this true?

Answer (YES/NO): YES